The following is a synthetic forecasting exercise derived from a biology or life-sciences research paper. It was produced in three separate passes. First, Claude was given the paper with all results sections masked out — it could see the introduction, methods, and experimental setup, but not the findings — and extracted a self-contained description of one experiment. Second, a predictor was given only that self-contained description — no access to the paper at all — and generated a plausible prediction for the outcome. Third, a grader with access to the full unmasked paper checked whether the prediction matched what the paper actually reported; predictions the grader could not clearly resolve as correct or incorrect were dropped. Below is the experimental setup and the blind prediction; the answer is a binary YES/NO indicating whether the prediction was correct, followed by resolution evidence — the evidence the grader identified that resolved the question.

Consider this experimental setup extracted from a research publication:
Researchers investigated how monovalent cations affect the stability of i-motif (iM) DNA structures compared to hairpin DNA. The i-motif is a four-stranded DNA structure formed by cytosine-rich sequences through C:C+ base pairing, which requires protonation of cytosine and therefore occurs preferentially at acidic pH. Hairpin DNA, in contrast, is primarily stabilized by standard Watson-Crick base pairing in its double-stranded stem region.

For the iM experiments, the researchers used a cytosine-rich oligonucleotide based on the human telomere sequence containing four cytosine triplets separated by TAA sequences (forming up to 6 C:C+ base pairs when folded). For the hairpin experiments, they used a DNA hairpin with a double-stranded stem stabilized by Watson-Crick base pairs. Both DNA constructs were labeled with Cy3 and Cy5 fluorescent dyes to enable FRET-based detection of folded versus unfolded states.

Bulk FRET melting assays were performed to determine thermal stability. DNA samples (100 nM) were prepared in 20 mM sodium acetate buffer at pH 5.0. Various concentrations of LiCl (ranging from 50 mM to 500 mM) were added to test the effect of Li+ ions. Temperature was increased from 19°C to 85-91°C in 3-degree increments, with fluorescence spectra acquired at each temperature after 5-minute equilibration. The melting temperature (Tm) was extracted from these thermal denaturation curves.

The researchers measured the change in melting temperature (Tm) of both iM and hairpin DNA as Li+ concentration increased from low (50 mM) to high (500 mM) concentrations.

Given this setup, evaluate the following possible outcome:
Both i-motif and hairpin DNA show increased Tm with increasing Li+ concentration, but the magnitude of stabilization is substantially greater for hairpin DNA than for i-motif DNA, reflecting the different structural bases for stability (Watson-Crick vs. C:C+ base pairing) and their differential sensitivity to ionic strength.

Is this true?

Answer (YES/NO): NO